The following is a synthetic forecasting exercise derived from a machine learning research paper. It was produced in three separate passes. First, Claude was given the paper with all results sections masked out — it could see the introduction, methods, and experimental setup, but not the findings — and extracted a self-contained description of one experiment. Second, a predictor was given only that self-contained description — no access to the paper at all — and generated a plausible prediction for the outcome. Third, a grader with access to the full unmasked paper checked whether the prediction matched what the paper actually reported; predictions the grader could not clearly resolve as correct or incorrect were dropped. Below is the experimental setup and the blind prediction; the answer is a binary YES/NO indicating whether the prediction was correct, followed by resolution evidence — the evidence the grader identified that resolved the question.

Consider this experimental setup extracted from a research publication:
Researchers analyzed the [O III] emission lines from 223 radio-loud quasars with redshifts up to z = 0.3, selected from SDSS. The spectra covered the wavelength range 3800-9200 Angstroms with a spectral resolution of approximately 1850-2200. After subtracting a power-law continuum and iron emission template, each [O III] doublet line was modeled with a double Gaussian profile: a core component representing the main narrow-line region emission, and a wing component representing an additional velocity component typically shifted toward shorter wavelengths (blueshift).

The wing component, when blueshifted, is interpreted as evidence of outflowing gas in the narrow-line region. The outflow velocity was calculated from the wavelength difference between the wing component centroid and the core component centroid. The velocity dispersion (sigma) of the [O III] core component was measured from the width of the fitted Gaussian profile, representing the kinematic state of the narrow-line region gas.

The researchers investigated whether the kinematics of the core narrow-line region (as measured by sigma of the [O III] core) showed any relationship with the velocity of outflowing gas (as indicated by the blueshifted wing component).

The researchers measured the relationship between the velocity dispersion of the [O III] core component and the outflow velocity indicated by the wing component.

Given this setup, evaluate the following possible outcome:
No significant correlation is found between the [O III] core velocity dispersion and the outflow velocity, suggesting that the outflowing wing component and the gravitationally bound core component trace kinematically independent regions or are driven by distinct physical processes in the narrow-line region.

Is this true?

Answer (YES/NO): NO